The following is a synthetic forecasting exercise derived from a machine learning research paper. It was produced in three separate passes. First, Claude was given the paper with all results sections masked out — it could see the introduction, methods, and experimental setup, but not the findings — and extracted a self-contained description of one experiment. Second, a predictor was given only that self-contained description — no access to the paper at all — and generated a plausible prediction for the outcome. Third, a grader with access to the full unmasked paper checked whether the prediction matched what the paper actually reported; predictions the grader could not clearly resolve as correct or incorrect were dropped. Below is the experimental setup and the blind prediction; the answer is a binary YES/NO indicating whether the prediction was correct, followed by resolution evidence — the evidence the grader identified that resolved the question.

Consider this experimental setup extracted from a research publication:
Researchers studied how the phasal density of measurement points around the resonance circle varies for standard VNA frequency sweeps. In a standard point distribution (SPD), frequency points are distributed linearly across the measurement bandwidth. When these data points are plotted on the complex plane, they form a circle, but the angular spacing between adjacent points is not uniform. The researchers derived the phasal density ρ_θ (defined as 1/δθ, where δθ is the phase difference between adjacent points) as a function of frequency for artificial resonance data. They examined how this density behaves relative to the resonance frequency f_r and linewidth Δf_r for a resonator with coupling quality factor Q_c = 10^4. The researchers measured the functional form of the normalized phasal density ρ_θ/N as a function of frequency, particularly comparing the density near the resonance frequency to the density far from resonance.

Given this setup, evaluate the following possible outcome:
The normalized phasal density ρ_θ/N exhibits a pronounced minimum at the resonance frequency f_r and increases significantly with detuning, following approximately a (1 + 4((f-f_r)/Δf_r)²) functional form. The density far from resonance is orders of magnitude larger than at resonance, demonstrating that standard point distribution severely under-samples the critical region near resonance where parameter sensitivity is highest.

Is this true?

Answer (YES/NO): YES